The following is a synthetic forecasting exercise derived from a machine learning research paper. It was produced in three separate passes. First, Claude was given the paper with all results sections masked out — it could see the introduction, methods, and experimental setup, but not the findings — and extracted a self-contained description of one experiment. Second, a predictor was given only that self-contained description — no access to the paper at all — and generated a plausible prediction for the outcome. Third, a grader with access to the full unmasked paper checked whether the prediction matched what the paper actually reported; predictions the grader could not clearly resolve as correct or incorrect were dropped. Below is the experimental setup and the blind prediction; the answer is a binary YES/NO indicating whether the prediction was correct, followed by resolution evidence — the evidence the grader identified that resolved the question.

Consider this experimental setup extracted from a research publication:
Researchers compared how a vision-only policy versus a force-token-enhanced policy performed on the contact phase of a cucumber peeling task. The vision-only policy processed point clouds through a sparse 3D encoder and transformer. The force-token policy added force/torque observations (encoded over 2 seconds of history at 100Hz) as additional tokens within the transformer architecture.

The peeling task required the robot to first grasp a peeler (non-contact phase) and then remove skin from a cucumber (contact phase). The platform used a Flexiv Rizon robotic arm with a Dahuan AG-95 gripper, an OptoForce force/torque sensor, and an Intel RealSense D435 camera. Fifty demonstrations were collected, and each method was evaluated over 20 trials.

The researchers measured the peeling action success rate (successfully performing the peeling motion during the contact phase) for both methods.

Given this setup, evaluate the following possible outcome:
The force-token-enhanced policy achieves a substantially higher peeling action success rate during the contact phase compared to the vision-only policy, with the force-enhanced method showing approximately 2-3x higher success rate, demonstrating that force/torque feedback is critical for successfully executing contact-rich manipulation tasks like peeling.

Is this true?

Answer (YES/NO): NO